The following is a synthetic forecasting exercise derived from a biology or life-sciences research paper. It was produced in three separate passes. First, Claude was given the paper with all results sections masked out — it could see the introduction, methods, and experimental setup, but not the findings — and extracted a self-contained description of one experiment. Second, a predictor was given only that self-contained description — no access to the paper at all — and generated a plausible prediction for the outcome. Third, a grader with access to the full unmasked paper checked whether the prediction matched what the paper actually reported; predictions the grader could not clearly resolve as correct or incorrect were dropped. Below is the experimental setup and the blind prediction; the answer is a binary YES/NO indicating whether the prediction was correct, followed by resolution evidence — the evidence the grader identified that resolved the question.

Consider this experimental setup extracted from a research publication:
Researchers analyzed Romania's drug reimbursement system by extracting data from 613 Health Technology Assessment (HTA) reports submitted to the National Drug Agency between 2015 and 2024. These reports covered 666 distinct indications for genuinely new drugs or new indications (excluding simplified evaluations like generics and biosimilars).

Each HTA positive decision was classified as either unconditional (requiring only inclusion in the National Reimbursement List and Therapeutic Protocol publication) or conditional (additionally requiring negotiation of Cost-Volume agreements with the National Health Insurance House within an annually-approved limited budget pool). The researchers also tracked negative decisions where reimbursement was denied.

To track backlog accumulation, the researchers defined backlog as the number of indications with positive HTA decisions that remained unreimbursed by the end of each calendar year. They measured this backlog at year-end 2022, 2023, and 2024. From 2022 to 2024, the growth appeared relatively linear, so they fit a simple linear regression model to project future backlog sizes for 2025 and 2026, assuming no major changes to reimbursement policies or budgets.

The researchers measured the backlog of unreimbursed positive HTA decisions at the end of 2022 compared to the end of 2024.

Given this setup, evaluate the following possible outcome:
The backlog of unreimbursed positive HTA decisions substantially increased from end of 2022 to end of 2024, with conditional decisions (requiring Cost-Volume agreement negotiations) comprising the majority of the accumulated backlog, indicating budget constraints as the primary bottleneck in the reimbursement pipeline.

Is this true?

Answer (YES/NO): YES